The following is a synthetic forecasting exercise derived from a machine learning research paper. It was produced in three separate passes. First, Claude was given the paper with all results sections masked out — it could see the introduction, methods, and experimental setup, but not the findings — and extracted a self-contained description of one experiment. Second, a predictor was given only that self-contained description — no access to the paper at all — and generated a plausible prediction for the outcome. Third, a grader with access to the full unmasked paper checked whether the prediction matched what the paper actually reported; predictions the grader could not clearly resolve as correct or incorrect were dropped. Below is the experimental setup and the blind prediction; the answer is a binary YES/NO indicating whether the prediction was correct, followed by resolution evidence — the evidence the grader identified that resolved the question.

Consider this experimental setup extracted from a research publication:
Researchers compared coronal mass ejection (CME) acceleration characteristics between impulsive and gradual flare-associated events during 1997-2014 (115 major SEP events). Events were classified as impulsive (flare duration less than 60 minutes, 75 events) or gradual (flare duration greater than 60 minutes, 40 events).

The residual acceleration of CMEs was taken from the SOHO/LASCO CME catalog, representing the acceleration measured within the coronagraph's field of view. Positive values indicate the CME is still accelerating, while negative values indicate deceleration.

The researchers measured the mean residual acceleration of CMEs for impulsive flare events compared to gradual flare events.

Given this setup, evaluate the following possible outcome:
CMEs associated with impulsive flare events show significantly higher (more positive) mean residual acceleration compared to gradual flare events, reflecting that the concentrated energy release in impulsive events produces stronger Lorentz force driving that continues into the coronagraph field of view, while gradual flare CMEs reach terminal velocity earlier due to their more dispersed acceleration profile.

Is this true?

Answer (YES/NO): NO